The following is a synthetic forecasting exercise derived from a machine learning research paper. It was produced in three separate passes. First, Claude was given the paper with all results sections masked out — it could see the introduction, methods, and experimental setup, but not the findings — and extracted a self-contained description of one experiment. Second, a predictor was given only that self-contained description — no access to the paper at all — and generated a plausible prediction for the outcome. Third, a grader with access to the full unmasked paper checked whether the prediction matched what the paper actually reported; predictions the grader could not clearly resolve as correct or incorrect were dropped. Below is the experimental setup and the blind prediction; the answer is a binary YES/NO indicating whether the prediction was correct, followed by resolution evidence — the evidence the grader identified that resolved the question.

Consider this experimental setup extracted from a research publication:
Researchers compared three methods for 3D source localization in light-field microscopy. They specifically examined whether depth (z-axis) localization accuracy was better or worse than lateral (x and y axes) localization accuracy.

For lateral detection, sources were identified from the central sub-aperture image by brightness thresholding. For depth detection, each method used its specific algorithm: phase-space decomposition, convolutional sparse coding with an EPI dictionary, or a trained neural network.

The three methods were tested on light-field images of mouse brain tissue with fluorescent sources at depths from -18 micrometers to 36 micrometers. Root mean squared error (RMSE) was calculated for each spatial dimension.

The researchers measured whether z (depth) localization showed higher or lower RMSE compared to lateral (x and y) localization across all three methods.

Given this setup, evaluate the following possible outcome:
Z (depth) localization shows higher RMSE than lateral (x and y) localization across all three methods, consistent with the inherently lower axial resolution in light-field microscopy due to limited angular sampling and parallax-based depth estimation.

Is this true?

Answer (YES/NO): NO